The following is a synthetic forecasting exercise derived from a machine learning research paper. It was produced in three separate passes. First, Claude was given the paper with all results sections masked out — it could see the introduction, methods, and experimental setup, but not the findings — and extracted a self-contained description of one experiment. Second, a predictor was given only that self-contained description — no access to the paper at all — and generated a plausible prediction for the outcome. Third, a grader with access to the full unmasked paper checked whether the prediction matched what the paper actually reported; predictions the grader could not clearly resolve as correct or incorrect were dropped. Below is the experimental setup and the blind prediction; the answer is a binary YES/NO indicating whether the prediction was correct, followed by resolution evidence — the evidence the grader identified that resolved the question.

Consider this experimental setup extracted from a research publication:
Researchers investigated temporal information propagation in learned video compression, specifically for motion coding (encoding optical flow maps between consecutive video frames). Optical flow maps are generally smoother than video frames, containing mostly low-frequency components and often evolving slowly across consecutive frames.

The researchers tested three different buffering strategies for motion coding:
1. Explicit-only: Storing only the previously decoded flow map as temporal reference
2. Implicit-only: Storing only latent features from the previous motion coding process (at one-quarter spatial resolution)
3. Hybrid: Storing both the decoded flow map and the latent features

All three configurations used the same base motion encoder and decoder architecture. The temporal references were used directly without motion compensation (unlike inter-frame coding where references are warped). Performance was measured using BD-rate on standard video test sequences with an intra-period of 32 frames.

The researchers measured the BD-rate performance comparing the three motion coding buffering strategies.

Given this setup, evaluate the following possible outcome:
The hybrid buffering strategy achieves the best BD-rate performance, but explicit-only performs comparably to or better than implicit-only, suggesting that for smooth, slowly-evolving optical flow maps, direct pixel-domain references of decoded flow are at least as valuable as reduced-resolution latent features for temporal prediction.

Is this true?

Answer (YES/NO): NO